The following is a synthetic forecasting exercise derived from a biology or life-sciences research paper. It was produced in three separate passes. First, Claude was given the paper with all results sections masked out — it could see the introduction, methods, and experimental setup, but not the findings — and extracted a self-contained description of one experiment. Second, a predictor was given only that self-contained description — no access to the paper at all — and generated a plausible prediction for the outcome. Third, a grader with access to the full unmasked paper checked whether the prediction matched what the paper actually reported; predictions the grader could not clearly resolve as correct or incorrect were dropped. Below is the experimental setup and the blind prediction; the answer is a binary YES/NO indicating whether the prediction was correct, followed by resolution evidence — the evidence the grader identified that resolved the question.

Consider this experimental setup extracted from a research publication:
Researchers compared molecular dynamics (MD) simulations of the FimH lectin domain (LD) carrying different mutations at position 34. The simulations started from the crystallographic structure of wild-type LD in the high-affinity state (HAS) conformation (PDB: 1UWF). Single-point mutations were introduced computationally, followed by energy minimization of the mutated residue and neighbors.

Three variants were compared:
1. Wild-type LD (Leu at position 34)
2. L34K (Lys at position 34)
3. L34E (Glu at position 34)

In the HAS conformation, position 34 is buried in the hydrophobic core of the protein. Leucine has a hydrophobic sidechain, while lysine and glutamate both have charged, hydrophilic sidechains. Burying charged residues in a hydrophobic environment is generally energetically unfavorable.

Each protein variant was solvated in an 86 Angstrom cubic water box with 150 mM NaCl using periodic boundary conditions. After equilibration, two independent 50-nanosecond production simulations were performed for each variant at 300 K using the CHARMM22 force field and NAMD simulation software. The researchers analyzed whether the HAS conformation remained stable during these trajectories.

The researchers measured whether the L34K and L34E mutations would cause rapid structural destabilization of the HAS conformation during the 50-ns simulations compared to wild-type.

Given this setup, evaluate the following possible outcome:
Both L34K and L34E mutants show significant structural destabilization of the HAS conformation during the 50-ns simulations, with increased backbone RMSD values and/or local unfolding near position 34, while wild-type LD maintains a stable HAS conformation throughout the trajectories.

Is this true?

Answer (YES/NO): NO